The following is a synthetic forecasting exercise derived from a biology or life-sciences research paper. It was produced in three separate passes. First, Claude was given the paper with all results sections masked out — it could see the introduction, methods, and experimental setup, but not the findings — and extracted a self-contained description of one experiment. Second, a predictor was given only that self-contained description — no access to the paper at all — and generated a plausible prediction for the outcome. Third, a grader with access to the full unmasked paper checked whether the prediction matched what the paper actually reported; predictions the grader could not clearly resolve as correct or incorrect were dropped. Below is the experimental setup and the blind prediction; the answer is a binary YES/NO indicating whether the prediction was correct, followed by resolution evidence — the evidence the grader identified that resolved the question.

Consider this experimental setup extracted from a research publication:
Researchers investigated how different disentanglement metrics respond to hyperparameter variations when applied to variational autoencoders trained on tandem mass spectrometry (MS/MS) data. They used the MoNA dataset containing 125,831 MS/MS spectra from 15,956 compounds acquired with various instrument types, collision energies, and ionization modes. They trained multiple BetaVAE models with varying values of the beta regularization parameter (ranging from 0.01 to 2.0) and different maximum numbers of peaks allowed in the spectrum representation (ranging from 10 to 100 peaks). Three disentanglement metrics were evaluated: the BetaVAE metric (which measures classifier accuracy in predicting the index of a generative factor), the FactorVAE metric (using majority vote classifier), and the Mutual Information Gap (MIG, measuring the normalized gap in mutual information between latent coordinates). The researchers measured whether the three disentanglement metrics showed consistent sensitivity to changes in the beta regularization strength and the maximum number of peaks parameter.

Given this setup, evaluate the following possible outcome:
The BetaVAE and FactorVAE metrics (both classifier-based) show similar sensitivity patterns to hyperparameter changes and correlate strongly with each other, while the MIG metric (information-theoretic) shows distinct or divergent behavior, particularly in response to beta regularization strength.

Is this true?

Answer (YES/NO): NO